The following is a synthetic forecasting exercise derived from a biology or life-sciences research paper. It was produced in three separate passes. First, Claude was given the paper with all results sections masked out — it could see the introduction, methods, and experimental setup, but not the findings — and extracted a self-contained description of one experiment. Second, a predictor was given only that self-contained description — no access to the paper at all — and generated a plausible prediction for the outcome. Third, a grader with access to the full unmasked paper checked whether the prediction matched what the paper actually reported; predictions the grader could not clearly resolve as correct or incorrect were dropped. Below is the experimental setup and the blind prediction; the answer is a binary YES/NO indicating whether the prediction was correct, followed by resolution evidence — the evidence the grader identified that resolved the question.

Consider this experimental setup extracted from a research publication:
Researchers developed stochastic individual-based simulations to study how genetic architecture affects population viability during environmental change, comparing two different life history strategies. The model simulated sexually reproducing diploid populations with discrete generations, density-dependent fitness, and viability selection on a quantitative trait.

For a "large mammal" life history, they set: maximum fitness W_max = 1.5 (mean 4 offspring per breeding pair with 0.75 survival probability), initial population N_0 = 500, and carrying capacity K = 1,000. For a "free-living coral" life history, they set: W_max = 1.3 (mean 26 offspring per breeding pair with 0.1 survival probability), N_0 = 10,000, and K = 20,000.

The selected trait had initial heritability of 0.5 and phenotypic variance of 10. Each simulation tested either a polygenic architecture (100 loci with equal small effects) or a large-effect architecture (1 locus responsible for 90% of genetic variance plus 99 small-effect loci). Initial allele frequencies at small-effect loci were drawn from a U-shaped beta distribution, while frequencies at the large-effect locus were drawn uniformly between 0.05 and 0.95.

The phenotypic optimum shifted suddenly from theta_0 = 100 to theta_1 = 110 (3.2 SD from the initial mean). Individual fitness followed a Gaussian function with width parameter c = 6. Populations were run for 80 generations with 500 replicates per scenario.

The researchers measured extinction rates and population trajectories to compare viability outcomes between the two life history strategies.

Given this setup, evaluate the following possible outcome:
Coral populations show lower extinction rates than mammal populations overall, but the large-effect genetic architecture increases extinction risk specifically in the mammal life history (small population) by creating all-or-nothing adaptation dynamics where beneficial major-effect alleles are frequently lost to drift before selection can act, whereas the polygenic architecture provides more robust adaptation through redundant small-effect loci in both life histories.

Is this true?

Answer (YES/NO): NO